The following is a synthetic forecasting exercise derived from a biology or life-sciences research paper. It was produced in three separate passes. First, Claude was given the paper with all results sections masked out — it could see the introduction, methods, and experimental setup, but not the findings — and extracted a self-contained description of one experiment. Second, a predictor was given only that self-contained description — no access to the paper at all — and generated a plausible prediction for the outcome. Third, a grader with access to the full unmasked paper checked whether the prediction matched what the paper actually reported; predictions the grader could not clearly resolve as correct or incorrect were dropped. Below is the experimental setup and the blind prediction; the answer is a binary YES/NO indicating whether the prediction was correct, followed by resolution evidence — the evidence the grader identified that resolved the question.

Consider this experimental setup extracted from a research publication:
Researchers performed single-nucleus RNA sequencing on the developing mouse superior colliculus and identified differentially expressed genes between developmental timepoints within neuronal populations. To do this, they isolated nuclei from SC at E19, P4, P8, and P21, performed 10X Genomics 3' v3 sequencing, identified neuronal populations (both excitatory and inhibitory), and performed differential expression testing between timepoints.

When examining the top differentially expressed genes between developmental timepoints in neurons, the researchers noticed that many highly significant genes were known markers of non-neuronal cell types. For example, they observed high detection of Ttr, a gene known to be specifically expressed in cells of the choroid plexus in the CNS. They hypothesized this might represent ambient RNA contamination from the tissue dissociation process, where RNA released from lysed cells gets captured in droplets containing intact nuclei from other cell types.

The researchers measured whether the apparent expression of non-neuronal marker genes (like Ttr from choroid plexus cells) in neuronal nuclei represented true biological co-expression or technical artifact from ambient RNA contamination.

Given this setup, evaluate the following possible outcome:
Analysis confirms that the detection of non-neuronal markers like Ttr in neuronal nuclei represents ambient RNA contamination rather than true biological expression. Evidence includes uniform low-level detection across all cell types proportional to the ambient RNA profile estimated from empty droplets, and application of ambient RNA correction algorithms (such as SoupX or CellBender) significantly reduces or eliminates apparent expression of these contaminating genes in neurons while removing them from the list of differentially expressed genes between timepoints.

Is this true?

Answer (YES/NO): NO